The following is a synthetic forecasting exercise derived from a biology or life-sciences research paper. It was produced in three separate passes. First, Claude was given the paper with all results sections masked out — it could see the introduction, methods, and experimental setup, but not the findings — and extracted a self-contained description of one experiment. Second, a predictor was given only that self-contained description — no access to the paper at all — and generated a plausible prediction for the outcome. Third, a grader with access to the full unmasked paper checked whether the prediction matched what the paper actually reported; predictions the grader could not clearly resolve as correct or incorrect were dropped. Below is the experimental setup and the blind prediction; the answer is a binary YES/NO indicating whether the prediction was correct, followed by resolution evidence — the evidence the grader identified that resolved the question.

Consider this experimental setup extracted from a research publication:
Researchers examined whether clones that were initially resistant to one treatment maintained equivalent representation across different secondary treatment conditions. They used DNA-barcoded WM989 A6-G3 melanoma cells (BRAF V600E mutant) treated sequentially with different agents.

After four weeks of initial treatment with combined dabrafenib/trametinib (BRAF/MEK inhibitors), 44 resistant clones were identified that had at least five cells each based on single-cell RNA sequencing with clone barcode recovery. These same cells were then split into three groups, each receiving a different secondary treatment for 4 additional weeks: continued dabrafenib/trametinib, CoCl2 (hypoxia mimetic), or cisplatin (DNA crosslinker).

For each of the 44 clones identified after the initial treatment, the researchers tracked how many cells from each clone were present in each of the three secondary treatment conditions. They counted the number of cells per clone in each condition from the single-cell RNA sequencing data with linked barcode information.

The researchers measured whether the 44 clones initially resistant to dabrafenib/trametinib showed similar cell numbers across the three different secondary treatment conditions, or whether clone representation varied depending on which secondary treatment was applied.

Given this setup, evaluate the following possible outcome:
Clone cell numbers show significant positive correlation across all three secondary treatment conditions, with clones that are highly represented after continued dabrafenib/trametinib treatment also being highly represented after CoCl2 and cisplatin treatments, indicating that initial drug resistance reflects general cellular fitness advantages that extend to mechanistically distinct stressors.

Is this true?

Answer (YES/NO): NO